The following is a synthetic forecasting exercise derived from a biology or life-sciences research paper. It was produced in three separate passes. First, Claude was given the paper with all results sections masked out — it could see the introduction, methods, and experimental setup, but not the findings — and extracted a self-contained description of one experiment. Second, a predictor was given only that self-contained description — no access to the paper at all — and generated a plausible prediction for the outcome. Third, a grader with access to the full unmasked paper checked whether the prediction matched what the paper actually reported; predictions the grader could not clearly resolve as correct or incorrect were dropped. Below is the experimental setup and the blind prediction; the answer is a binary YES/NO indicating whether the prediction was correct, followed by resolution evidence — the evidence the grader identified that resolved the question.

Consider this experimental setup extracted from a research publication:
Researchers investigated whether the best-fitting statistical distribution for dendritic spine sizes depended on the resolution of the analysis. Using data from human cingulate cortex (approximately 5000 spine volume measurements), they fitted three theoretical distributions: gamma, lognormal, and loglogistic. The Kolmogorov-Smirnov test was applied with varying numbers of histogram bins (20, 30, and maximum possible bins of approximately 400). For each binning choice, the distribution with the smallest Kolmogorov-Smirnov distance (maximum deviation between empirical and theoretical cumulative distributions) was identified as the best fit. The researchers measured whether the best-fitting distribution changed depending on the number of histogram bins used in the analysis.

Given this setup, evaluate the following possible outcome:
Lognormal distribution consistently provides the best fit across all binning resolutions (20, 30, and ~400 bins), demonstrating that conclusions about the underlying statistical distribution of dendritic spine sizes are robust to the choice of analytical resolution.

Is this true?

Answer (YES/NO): NO